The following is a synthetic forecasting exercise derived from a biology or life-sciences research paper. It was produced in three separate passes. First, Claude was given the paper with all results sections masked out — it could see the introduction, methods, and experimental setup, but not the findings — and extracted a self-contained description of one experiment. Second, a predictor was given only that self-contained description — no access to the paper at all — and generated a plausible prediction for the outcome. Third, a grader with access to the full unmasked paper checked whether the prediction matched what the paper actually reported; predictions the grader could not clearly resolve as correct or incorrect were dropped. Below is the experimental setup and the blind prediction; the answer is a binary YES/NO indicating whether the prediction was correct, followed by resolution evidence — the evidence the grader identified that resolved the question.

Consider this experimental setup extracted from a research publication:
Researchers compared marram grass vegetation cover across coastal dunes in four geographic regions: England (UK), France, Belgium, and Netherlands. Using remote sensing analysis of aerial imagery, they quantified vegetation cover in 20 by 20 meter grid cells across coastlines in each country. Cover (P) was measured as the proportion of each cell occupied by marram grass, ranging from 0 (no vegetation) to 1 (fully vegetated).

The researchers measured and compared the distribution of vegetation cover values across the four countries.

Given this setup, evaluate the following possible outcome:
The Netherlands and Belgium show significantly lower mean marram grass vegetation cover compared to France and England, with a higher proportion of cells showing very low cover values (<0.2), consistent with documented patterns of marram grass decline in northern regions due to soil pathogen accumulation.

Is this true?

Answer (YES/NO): NO